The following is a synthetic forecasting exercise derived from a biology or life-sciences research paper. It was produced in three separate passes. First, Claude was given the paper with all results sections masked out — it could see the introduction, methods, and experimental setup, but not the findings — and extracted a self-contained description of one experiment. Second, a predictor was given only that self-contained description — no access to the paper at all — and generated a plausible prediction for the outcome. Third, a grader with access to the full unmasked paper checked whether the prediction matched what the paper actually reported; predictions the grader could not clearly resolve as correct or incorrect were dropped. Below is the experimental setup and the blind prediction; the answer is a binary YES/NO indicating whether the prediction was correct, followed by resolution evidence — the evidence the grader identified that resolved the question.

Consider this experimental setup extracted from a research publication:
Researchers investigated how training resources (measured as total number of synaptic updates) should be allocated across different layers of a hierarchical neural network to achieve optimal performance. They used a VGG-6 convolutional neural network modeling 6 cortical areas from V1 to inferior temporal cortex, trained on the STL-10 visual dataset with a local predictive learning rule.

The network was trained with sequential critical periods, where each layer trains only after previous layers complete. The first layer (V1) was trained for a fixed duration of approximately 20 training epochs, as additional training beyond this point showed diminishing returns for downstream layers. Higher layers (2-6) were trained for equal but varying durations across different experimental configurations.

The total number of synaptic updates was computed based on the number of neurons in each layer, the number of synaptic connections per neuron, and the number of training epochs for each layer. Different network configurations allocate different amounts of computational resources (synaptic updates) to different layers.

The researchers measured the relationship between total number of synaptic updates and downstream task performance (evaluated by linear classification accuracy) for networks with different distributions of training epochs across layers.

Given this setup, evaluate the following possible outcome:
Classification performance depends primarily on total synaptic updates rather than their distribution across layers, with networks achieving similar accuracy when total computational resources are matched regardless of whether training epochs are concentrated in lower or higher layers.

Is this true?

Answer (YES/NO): NO